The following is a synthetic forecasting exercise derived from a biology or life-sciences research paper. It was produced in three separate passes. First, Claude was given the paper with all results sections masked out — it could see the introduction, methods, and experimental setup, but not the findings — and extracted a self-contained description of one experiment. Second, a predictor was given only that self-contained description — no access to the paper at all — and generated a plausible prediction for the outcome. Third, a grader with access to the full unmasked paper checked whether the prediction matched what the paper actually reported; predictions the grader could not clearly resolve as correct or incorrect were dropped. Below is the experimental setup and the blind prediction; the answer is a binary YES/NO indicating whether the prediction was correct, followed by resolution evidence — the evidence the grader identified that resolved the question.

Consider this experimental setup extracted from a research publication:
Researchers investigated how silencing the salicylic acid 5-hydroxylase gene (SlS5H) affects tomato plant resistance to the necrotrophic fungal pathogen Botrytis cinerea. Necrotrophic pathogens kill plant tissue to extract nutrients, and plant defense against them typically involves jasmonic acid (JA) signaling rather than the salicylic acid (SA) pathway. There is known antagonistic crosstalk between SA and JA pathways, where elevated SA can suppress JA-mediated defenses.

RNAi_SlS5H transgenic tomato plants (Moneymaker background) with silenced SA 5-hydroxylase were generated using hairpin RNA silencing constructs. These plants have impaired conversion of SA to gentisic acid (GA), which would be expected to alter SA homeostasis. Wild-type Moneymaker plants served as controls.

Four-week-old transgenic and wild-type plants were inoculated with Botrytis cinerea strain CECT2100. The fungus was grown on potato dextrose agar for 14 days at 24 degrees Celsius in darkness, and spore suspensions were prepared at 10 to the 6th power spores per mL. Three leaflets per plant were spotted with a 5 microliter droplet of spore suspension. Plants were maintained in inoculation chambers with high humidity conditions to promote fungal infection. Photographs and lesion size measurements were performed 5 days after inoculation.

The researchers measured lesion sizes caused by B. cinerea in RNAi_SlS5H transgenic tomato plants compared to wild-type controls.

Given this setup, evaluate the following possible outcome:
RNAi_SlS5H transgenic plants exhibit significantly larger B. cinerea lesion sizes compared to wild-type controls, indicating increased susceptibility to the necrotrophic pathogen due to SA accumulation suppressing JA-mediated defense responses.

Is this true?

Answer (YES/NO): NO